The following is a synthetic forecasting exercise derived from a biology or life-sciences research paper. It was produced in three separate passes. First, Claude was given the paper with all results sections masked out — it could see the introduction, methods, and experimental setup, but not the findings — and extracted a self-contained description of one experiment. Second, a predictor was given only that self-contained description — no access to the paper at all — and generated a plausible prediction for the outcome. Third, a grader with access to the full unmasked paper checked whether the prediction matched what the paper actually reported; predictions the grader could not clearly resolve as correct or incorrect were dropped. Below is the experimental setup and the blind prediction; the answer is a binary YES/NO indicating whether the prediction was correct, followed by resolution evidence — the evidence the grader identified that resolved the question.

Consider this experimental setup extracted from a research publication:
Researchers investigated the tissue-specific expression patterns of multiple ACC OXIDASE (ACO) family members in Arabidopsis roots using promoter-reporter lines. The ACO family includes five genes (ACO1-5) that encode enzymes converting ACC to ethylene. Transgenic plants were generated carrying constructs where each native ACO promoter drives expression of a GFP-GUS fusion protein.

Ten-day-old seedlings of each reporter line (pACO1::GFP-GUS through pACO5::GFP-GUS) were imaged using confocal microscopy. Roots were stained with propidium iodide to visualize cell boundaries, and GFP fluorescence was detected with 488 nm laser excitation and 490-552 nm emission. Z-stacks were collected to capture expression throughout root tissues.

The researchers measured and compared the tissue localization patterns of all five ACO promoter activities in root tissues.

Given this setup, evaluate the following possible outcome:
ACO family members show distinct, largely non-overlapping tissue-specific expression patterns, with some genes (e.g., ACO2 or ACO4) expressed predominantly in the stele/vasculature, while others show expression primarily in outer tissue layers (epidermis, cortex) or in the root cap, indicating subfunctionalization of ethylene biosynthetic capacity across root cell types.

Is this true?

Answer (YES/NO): NO